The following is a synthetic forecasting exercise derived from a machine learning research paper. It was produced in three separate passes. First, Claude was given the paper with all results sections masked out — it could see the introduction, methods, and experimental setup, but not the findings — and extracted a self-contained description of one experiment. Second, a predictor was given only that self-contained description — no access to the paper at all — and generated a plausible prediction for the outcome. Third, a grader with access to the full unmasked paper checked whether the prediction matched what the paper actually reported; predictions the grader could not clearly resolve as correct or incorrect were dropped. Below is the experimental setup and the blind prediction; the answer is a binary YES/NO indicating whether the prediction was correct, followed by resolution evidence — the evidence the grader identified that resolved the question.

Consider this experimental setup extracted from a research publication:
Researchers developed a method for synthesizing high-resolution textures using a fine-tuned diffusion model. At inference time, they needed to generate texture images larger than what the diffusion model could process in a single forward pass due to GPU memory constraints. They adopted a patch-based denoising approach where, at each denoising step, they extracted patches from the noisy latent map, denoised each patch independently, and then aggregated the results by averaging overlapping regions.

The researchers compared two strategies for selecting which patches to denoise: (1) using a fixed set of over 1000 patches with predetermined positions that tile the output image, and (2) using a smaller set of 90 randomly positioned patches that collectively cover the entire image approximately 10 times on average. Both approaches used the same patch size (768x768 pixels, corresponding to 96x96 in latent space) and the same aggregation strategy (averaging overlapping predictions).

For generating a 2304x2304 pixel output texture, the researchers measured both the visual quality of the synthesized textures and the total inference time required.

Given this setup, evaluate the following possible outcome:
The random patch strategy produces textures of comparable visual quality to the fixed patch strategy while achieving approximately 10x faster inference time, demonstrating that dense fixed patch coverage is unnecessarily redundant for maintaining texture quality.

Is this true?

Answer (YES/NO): YES